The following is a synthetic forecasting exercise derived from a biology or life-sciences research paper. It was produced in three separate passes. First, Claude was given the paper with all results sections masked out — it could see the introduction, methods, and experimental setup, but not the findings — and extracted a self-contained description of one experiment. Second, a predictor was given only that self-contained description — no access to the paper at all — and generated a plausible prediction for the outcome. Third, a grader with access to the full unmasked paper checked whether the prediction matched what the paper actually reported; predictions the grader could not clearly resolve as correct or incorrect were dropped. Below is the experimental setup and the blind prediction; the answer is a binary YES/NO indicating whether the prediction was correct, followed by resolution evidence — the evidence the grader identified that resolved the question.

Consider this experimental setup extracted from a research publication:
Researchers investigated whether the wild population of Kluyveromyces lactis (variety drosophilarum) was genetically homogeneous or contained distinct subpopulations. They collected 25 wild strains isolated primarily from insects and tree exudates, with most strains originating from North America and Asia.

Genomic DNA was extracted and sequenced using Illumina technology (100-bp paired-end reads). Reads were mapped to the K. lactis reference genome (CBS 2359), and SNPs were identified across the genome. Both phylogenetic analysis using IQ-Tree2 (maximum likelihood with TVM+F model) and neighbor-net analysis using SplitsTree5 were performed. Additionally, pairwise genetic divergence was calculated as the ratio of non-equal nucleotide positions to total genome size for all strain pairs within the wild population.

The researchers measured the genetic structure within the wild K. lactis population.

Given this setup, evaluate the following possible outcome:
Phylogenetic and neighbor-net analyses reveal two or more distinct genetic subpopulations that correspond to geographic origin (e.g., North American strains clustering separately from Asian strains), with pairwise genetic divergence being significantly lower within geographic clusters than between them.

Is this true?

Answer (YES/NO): YES